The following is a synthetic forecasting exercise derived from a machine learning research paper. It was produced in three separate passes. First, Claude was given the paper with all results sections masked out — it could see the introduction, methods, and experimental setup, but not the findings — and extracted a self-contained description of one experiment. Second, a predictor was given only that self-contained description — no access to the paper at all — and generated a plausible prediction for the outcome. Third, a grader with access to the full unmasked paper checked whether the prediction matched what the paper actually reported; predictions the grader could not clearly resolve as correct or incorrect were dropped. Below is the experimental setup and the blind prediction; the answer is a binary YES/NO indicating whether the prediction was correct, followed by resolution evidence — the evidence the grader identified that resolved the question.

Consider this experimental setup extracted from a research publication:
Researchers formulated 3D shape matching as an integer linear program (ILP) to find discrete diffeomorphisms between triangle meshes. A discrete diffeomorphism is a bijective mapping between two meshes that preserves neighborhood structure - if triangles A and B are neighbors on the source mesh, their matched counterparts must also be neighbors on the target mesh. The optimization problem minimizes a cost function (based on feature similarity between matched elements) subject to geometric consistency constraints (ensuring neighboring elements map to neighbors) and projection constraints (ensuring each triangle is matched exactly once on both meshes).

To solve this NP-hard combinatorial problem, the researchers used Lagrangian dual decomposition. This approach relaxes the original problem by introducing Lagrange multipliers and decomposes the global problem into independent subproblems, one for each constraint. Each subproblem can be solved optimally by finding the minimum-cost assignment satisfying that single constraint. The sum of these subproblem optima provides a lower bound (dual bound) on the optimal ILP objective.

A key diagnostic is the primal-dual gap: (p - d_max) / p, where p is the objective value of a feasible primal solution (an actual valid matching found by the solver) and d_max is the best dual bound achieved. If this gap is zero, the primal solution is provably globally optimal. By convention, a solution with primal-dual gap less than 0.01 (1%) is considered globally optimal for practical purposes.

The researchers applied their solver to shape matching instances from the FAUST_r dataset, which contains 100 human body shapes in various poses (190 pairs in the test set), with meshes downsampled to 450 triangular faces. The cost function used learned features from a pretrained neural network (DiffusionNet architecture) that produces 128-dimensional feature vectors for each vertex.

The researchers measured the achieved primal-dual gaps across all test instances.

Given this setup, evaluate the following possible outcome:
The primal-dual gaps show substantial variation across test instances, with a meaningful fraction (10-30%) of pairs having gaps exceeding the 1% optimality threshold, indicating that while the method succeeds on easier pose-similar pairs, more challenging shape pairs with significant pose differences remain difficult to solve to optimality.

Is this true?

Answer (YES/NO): NO